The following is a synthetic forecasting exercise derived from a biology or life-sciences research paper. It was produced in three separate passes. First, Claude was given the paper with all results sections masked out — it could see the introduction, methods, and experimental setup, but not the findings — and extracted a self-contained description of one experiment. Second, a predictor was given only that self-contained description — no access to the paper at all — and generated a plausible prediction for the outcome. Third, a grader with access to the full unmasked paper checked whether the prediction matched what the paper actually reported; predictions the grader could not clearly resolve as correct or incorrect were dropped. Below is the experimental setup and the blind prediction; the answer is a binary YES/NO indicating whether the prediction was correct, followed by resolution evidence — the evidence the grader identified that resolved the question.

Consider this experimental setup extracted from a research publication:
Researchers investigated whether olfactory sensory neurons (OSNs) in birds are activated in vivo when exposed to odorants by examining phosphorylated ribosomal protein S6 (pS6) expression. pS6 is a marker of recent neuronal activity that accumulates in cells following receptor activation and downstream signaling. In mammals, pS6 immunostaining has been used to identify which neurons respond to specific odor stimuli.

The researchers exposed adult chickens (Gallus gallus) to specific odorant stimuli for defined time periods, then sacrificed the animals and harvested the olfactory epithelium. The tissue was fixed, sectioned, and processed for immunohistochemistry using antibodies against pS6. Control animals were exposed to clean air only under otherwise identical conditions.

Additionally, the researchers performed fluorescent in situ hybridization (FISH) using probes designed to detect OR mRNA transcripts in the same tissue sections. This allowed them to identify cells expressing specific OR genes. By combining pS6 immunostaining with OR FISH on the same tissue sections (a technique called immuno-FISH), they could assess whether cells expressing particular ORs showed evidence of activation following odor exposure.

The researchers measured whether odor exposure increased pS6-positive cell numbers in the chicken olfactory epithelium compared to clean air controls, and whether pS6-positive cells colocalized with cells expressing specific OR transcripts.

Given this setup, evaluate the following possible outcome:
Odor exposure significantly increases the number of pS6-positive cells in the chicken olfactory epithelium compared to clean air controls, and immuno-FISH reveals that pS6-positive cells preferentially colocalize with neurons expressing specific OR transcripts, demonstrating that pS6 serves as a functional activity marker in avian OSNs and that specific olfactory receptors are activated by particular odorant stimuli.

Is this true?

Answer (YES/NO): YES